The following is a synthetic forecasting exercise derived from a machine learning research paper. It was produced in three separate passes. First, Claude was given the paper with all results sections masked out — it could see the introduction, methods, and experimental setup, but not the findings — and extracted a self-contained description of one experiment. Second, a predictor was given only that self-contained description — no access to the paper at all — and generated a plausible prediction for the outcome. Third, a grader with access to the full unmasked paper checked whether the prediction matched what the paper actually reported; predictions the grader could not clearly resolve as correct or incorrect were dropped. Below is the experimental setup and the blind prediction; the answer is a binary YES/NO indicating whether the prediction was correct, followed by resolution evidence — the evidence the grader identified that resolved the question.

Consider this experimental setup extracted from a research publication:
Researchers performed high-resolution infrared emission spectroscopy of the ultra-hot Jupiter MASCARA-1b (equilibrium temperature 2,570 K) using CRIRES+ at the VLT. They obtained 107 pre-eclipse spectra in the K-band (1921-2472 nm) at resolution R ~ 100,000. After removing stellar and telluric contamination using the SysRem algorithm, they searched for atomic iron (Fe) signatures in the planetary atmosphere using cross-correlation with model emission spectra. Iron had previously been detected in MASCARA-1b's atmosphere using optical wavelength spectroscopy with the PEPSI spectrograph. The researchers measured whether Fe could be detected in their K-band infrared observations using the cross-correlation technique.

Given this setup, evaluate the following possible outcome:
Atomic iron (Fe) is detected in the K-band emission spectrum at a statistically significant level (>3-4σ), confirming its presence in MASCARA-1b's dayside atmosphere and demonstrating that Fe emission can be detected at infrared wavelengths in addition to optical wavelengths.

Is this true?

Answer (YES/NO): YES